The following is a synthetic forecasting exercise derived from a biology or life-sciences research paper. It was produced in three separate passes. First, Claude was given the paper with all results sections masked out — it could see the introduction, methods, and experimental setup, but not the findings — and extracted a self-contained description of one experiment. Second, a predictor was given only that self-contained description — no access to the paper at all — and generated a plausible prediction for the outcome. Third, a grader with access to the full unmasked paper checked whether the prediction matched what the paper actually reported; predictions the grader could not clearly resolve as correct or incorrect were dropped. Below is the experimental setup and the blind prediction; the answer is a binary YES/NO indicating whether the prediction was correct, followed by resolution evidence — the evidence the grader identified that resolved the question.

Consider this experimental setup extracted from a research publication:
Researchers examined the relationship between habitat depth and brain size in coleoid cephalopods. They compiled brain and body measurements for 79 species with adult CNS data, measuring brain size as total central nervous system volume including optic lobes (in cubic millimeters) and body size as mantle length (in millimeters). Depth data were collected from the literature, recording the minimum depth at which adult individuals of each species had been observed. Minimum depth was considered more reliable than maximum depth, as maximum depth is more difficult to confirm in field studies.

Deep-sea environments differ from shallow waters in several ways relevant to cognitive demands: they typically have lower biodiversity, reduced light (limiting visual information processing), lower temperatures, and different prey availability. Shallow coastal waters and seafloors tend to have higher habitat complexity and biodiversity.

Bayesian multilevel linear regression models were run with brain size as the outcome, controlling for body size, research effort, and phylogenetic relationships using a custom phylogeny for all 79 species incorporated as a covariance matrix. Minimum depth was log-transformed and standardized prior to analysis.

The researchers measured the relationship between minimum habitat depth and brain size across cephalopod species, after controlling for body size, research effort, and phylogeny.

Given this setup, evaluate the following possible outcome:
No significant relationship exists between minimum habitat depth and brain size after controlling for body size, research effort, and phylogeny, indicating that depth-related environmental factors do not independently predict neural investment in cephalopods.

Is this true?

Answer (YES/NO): NO